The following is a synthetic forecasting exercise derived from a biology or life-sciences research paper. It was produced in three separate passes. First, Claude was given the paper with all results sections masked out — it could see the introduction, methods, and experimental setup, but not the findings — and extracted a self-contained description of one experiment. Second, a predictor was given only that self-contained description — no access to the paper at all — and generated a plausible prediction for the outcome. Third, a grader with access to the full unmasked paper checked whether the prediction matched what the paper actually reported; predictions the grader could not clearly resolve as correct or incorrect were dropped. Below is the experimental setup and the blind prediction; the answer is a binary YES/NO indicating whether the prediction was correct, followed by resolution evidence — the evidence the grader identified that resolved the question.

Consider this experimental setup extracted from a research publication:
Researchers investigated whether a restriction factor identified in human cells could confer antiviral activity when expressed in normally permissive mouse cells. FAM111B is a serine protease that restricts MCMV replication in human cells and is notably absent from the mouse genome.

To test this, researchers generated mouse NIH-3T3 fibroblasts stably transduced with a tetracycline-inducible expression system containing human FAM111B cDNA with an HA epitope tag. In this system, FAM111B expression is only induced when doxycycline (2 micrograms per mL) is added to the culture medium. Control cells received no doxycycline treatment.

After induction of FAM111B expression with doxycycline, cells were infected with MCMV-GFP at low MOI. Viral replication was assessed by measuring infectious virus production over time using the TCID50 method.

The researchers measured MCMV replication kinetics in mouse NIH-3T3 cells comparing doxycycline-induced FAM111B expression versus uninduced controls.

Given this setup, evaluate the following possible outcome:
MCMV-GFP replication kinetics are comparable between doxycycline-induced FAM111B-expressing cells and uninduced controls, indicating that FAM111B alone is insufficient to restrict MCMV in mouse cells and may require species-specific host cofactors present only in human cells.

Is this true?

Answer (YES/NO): YES